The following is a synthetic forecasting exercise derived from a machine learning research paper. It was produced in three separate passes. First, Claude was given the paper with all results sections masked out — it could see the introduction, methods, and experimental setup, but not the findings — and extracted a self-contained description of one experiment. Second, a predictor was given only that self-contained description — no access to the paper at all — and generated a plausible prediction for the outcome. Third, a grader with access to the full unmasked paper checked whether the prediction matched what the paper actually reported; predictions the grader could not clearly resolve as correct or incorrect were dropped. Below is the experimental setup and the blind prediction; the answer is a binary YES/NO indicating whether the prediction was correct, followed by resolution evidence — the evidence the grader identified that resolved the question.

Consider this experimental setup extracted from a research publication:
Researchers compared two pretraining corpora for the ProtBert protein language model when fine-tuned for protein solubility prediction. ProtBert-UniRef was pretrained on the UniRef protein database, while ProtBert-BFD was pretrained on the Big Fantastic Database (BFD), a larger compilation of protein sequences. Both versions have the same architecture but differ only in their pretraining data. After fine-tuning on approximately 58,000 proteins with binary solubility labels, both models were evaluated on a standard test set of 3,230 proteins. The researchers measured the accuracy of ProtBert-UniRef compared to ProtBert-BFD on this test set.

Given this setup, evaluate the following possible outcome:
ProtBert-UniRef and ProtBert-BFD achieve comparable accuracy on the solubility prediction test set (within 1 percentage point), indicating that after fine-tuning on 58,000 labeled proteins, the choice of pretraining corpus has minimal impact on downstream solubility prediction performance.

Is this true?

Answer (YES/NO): NO